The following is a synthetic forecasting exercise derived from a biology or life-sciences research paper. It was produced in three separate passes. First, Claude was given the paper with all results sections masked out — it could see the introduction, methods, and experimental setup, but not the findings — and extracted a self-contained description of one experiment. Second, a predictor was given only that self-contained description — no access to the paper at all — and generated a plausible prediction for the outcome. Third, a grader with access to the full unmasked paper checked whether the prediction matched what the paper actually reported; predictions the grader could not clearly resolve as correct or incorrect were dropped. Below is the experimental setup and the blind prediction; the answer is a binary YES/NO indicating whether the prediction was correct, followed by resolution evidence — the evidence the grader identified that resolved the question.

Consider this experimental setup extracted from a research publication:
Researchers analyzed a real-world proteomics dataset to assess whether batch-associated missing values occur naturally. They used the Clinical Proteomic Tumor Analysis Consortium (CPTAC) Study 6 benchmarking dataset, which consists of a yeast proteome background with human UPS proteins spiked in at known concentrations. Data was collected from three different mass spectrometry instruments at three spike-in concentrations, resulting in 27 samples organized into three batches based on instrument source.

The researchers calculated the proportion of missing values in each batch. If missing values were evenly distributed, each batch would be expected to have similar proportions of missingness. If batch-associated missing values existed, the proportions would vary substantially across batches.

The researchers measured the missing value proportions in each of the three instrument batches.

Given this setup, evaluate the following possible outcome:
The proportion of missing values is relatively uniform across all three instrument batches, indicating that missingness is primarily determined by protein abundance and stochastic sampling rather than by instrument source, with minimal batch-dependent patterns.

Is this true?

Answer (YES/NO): NO